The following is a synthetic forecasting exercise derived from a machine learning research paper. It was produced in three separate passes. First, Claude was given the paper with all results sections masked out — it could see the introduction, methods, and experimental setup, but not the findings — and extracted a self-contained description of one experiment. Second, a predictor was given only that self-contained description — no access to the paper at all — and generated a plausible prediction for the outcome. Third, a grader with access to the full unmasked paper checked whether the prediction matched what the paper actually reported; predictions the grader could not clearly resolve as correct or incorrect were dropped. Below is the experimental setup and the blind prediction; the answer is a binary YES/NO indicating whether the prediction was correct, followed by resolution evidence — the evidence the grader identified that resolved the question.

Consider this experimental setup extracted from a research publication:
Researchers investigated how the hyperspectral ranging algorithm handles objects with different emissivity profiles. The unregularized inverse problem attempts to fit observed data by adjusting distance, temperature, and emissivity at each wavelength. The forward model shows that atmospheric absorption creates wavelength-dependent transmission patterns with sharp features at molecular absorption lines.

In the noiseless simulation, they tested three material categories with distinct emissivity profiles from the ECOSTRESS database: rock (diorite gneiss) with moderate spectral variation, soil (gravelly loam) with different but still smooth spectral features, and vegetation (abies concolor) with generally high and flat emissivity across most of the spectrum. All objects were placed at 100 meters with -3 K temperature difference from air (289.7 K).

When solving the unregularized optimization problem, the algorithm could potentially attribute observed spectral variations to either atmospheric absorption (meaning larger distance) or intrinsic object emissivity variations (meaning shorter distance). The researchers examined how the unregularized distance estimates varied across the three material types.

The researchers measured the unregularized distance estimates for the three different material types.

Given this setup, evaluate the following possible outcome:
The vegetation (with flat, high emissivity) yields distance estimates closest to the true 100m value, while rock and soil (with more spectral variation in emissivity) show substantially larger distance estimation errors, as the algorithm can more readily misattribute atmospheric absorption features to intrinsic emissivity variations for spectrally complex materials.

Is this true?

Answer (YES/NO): YES